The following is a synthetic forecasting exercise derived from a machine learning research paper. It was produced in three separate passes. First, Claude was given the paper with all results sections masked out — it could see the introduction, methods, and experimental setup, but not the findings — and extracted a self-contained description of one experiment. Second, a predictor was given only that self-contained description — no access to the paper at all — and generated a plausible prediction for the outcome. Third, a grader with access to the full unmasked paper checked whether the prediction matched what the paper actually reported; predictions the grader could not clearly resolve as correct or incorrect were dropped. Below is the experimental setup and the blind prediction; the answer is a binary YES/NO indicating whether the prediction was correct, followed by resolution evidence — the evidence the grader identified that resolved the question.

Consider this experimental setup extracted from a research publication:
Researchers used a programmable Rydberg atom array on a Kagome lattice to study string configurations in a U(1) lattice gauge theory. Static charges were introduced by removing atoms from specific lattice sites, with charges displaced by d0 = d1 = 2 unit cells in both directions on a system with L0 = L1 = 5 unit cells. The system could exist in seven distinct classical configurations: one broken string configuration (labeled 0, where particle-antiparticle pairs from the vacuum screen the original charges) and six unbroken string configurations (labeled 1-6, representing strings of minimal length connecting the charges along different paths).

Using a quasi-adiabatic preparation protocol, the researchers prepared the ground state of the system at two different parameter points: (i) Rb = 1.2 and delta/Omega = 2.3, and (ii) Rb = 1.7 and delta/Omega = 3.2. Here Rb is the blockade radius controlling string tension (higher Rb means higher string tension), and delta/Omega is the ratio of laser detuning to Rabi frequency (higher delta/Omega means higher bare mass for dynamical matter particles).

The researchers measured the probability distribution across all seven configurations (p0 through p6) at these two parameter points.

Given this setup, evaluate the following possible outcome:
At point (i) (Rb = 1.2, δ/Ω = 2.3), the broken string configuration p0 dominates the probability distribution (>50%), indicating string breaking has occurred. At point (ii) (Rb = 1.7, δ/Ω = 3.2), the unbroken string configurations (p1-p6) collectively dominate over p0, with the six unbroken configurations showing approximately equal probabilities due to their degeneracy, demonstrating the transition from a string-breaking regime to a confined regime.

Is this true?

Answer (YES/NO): NO